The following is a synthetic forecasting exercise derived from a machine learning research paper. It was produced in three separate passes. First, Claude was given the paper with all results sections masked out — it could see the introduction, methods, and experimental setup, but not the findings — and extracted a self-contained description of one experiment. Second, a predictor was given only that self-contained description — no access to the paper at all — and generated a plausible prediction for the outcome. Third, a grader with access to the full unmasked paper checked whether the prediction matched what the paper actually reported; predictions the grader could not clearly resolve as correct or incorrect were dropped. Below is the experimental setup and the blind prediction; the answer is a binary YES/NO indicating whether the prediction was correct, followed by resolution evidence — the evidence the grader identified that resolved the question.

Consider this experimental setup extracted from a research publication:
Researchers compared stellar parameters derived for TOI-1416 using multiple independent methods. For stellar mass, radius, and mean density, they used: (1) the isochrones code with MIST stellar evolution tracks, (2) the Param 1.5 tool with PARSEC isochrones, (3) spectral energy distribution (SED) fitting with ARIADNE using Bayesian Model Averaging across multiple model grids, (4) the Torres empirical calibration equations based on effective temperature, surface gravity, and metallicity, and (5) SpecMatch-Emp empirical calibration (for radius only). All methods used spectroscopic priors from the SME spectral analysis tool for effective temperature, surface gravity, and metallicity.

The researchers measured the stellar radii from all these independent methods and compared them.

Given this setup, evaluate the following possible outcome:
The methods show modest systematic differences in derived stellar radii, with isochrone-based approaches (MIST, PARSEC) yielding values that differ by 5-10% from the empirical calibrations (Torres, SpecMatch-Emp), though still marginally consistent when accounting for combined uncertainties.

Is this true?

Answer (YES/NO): NO